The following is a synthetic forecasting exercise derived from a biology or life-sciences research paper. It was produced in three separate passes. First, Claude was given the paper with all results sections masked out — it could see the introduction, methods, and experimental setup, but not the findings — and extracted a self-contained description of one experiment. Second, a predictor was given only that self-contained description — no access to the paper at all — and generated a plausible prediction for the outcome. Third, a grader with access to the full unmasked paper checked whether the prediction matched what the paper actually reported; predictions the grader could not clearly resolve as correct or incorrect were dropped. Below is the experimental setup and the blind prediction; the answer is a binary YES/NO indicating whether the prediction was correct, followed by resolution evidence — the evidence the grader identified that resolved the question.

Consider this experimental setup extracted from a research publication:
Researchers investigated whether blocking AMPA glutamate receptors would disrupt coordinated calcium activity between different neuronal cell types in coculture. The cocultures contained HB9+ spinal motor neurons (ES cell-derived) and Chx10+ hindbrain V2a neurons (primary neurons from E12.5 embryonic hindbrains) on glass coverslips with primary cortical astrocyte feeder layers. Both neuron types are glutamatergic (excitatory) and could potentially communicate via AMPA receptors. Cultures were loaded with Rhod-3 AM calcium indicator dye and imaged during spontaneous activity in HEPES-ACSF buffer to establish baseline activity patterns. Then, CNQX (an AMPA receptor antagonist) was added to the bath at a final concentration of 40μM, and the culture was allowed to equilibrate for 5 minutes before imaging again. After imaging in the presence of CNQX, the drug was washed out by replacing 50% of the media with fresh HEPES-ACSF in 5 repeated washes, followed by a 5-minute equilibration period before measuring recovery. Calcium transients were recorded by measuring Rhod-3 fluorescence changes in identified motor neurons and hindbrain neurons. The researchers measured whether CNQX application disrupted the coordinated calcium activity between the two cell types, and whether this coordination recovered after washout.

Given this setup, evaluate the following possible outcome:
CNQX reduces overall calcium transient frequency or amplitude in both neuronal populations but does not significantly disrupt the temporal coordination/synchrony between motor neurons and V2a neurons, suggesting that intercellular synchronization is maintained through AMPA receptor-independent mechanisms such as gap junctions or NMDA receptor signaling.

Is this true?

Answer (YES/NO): NO